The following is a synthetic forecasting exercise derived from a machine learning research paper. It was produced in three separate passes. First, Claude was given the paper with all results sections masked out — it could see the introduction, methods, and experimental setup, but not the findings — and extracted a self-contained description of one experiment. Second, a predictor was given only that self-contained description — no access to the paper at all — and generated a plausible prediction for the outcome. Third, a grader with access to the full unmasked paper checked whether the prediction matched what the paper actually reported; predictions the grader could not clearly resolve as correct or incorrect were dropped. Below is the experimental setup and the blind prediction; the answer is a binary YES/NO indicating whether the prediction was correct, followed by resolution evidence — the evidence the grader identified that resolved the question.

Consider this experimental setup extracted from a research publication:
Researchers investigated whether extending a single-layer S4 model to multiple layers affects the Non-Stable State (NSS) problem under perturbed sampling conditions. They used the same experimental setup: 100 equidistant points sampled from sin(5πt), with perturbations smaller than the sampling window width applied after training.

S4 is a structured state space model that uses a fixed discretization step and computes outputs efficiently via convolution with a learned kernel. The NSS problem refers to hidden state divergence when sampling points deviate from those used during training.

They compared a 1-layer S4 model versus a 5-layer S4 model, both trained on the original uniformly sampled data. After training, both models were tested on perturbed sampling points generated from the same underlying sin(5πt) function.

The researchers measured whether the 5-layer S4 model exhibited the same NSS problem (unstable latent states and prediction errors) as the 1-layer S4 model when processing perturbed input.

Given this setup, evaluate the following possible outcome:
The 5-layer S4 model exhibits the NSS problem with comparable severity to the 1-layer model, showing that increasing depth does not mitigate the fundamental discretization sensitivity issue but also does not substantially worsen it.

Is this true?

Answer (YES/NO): YES